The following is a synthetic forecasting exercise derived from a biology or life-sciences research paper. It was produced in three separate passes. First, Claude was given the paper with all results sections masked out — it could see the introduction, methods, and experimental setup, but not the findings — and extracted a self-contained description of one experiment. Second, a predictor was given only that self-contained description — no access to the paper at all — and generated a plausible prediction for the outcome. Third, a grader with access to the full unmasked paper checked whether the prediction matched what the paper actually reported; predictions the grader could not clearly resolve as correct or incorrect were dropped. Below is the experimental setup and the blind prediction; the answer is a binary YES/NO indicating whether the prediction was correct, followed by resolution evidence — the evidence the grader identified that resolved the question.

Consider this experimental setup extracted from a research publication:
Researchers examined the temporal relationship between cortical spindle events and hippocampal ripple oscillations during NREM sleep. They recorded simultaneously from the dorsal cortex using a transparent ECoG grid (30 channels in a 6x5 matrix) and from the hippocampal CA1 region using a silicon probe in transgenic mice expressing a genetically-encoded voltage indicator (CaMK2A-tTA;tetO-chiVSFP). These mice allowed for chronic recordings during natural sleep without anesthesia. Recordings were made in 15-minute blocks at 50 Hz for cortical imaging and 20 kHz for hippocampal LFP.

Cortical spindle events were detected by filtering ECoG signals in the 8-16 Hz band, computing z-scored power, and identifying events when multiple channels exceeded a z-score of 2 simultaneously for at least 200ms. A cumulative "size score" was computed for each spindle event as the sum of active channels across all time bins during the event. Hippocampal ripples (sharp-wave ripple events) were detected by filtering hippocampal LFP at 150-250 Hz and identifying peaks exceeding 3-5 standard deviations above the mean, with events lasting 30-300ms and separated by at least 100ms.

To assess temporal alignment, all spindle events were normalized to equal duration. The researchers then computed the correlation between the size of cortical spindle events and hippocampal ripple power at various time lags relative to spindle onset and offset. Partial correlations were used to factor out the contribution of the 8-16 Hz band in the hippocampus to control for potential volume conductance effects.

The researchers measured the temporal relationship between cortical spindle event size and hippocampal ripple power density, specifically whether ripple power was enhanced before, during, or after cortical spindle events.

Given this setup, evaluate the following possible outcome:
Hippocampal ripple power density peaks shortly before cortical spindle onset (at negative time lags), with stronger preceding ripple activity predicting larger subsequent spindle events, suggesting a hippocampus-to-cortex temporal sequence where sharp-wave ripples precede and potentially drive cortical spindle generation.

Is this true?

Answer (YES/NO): NO